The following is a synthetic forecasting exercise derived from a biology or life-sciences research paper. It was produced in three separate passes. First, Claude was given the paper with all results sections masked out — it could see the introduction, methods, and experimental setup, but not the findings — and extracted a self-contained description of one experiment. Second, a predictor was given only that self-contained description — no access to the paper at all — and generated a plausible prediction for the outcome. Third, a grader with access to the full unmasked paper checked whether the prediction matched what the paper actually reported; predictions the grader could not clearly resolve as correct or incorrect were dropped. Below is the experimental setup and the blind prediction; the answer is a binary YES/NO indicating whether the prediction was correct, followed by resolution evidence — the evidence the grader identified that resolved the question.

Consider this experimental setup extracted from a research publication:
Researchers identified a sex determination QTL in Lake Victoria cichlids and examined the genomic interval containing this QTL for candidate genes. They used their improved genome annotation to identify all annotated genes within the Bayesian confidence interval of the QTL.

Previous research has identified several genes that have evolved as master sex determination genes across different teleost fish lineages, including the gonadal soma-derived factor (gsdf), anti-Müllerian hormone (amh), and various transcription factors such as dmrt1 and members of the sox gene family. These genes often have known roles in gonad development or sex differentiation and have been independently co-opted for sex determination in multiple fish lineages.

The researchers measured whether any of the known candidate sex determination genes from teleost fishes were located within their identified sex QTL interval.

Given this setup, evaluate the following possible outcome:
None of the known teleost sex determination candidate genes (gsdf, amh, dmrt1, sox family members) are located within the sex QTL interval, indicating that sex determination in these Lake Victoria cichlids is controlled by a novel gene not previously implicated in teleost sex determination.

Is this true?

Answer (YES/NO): NO